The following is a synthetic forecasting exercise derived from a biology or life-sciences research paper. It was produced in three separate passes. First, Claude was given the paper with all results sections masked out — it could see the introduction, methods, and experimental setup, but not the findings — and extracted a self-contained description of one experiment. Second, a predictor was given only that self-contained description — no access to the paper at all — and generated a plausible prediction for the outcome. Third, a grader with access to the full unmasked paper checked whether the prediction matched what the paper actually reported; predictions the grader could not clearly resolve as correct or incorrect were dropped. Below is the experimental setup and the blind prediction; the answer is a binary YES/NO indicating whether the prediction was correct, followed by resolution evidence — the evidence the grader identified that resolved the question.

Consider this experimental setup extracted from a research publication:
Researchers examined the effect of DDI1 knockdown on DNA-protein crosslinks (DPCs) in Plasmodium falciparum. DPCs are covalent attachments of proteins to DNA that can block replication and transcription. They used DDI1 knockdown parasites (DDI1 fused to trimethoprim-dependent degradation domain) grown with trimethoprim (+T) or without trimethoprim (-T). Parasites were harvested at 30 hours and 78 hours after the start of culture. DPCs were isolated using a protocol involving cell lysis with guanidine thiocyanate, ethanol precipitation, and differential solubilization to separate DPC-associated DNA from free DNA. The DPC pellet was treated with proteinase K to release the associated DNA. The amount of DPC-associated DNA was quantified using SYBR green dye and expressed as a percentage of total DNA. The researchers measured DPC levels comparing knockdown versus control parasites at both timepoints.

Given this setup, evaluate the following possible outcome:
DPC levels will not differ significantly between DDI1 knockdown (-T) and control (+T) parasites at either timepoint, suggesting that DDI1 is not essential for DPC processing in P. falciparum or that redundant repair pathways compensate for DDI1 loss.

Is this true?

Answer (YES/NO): NO